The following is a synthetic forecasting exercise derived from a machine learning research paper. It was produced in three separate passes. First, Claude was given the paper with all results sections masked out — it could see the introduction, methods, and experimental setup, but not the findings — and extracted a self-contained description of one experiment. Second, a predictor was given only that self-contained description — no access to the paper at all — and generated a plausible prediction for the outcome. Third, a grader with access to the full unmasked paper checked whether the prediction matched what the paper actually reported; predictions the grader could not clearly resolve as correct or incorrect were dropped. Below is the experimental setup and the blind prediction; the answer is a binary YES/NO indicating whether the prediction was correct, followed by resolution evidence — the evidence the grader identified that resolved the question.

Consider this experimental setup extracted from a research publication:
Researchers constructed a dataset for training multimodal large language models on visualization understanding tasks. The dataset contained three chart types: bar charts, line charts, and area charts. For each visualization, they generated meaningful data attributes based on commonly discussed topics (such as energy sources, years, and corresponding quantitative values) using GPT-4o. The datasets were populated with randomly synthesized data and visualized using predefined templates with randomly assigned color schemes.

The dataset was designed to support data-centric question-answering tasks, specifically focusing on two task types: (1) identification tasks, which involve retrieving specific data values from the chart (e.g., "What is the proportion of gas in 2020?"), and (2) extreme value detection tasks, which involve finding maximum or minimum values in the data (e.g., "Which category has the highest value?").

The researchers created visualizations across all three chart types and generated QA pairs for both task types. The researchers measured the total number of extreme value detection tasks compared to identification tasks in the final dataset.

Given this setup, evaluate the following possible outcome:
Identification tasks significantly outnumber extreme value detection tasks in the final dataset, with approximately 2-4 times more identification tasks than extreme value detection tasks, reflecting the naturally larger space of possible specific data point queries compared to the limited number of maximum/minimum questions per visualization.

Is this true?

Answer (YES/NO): NO